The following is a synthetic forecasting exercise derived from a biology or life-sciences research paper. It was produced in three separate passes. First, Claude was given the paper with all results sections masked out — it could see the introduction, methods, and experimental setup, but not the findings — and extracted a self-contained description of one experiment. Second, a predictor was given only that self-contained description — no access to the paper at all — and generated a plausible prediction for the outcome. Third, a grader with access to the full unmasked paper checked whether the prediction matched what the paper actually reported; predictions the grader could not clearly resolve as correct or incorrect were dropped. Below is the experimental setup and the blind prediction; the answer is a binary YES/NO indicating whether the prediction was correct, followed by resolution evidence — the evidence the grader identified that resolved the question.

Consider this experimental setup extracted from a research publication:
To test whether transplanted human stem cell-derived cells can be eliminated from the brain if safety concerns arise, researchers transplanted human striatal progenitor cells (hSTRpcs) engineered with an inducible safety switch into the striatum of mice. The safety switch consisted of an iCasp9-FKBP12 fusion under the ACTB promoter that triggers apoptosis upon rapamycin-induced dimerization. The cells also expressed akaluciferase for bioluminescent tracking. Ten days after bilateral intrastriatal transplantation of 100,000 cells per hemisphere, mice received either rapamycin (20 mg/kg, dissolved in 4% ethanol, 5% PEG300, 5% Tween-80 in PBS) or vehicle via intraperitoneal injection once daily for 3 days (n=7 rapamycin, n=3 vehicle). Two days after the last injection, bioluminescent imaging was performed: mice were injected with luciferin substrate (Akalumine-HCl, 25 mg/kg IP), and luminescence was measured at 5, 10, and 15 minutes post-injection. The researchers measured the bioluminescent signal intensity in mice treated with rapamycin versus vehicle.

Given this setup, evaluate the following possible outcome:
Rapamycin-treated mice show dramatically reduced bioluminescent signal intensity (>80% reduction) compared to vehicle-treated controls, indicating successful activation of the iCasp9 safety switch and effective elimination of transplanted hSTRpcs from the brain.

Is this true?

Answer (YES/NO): YES